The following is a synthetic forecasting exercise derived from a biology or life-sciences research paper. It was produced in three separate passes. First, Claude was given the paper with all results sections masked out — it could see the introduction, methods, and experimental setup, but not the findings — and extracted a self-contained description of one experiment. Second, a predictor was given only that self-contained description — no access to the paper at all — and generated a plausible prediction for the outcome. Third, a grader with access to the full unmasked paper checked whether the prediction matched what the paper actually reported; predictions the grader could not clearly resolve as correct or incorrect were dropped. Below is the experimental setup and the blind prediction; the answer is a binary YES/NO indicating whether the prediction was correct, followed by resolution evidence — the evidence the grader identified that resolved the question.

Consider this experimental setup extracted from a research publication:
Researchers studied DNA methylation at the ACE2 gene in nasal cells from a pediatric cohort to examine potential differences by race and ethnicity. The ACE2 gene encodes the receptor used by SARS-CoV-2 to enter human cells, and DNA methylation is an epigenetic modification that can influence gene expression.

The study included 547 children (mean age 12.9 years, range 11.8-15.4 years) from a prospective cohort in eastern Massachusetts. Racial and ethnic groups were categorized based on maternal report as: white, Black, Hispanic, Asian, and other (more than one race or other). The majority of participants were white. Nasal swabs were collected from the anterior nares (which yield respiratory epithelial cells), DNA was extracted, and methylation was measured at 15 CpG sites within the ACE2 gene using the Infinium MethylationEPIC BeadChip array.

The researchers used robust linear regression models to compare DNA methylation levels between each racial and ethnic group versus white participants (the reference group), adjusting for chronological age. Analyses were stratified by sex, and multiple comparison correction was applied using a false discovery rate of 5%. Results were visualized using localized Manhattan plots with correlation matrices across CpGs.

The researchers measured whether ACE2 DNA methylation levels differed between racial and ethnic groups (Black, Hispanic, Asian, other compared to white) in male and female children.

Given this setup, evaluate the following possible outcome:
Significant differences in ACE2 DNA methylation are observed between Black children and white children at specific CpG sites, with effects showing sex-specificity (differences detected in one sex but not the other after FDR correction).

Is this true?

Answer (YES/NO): YES